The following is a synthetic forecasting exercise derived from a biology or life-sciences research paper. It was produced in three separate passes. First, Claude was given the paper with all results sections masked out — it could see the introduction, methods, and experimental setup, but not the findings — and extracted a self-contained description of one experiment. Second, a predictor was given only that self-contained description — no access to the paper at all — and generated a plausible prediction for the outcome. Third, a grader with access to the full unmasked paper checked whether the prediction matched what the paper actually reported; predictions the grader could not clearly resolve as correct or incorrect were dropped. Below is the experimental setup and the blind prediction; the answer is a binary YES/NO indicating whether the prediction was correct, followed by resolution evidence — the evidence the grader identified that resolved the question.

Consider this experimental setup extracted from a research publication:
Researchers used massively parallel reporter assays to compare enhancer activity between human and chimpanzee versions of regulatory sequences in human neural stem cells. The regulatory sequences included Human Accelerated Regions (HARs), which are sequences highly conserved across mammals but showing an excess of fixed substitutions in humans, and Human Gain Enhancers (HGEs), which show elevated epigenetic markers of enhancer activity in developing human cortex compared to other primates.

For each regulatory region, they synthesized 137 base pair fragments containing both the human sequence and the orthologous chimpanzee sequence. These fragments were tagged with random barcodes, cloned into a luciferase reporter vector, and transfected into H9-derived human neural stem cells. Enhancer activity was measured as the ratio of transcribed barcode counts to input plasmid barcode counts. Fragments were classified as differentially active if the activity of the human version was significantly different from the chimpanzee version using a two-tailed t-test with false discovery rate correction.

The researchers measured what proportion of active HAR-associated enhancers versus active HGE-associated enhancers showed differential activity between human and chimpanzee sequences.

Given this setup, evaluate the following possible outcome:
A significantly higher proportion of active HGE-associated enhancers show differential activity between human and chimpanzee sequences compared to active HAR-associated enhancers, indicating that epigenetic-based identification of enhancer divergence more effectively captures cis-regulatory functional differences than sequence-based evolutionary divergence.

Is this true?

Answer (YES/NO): NO